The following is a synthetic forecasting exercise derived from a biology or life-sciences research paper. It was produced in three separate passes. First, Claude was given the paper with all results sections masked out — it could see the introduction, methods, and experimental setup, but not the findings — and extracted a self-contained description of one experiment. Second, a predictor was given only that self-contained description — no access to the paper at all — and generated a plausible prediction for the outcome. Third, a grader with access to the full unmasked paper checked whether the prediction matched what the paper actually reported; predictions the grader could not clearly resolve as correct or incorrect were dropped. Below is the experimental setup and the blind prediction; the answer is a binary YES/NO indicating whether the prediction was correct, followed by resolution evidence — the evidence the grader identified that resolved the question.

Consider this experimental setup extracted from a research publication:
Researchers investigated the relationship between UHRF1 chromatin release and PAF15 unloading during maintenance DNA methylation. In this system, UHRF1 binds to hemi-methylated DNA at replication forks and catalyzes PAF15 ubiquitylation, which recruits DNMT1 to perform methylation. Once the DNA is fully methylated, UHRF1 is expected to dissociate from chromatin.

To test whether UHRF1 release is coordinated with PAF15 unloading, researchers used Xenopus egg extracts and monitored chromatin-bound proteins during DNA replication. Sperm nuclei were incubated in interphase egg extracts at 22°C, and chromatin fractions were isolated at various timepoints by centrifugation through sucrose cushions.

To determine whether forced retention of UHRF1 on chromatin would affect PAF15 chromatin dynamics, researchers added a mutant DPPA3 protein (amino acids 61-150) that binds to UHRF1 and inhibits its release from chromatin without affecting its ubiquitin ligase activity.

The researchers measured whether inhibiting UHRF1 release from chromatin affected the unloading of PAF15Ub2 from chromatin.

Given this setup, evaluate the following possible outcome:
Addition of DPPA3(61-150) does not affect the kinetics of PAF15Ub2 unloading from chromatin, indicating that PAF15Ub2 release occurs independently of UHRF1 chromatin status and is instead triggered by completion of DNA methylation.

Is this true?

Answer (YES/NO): NO